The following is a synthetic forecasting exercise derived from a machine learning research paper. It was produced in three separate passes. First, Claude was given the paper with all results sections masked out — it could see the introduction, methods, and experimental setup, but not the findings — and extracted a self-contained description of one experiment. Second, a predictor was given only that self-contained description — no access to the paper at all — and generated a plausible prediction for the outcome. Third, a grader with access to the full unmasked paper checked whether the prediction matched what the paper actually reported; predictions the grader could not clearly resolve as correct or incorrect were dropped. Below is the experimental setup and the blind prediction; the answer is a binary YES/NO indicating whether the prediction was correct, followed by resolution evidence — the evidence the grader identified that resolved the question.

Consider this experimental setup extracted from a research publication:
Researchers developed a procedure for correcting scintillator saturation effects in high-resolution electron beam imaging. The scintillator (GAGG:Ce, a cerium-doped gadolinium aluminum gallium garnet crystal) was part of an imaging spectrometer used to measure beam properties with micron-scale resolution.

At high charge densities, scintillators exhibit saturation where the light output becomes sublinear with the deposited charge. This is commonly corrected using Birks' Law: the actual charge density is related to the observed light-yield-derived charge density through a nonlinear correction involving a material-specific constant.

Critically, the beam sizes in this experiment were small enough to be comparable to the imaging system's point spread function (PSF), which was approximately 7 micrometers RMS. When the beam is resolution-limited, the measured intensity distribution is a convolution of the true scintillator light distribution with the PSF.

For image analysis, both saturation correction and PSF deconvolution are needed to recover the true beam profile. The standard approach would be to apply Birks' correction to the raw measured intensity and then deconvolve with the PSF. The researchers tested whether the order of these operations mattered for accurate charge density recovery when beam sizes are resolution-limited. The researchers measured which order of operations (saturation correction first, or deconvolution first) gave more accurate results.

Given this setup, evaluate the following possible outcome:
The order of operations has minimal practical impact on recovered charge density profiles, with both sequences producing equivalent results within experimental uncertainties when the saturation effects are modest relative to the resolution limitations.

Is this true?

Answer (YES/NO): NO